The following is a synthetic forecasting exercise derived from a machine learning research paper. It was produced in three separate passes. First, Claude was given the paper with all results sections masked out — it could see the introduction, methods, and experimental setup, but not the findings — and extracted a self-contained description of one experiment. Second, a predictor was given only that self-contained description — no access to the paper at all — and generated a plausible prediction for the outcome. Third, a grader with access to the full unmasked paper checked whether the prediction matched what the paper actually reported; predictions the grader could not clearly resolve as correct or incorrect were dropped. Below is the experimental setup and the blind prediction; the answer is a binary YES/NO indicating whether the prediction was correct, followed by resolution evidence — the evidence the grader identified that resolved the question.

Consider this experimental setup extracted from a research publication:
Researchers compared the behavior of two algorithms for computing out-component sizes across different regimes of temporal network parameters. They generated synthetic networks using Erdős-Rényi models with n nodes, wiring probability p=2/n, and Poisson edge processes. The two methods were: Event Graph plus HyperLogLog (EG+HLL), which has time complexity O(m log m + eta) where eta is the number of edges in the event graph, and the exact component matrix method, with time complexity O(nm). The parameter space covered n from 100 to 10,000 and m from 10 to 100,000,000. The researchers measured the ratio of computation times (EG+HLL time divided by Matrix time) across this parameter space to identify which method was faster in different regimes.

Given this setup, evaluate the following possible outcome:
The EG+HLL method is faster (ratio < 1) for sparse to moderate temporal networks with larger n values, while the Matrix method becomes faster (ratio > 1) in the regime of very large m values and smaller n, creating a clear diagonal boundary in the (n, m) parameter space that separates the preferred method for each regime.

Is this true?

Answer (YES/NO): NO